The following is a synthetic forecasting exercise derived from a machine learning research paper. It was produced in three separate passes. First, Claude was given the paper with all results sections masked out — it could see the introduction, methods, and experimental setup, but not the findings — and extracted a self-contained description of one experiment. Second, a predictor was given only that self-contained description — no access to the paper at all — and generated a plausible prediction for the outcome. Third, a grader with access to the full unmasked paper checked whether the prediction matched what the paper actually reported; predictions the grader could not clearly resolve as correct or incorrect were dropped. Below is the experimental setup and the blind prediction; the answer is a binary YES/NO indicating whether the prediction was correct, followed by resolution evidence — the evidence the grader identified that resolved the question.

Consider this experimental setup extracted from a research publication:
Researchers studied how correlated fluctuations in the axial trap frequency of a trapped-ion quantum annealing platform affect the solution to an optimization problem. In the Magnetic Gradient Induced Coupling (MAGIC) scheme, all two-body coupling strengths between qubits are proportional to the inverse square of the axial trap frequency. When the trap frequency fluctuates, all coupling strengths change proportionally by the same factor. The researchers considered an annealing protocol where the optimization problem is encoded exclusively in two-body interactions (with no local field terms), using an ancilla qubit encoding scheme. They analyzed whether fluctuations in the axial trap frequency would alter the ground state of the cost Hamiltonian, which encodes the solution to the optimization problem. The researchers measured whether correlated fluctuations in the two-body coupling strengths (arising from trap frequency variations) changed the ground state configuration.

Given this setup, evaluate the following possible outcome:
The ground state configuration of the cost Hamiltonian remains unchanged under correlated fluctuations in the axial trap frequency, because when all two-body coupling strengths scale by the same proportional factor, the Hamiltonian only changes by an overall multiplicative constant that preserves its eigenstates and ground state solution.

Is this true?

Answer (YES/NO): YES